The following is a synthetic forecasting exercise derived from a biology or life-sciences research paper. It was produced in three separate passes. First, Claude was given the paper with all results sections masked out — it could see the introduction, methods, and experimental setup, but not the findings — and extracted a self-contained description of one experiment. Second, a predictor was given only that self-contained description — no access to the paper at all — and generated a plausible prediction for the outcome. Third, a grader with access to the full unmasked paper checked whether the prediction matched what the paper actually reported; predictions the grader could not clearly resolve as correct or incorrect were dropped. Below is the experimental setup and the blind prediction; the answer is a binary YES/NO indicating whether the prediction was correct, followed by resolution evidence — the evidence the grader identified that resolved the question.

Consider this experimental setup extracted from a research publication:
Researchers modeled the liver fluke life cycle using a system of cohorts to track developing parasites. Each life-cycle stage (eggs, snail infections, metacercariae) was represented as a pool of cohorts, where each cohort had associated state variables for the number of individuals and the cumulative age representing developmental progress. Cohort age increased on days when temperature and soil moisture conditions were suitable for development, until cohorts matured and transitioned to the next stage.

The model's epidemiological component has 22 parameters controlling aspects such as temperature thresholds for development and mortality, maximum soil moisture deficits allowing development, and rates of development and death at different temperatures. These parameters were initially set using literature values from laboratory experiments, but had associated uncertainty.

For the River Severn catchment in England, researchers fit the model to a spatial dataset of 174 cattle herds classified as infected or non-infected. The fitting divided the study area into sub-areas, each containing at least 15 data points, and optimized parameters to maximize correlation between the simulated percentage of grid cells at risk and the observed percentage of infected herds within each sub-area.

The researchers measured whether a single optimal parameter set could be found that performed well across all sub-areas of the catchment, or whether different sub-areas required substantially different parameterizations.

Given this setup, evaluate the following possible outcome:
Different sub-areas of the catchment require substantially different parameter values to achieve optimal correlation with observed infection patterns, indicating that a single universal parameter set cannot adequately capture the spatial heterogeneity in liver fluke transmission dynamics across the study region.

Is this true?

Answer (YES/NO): NO